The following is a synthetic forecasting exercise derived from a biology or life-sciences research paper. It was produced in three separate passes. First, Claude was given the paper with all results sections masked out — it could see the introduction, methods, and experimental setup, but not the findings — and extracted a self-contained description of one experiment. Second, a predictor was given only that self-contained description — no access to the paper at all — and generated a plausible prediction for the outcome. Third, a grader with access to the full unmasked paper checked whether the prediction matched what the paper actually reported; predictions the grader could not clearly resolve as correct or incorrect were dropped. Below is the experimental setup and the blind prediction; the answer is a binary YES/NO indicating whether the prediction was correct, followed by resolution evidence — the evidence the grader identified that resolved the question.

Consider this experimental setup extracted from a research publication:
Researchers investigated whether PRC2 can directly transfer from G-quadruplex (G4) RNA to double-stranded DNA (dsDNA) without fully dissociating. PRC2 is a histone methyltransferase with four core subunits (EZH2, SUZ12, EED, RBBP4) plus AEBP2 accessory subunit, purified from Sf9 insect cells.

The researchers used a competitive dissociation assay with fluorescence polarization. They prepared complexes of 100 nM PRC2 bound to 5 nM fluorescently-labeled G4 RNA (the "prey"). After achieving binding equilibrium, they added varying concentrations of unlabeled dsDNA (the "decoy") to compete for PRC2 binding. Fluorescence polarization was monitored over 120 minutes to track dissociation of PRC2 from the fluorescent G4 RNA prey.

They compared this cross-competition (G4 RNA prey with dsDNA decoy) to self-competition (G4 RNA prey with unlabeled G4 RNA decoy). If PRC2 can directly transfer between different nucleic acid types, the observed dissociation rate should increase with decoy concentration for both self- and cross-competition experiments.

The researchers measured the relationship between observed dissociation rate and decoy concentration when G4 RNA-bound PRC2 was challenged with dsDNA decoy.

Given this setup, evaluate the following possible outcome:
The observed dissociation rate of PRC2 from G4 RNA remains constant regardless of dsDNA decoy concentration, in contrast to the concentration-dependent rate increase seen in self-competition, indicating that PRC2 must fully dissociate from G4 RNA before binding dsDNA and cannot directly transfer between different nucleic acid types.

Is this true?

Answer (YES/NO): NO